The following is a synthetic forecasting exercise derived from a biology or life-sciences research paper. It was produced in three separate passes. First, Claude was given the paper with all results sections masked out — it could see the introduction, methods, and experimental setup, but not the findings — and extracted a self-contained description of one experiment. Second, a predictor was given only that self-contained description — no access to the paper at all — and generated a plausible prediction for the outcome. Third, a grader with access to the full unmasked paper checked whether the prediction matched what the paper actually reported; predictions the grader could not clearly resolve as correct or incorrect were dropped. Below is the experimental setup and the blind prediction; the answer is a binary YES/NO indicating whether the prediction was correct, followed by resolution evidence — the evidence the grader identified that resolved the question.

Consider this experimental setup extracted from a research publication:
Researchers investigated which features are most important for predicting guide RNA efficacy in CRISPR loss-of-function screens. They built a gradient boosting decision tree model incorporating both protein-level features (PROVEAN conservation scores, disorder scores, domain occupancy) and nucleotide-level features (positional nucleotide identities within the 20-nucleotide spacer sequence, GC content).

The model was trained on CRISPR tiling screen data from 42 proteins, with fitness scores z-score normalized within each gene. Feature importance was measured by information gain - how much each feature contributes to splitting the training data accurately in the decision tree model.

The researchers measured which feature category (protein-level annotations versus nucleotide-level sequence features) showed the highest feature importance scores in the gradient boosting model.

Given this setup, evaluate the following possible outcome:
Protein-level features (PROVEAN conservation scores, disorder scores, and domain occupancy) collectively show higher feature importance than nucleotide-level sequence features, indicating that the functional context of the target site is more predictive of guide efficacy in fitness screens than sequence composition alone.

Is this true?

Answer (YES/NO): YES